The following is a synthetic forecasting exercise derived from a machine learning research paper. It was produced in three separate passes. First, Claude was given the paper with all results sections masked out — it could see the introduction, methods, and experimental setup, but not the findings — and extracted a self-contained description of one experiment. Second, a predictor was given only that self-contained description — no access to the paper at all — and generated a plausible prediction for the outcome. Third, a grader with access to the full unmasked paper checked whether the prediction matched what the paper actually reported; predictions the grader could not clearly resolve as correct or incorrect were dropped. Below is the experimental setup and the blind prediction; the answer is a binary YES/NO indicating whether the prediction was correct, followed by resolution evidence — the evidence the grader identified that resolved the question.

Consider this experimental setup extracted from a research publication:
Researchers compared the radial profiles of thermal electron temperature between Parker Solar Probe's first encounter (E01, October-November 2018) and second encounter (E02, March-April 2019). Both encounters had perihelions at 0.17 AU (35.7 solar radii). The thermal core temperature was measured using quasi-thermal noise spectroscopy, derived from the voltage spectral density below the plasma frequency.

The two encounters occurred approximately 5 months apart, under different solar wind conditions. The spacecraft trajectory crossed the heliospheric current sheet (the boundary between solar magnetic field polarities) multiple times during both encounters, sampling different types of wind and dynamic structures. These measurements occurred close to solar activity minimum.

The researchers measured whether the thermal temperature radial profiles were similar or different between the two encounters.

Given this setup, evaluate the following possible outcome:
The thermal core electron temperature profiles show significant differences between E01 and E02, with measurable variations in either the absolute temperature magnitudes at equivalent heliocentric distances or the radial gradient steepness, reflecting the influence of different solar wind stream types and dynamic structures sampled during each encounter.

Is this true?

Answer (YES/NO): NO